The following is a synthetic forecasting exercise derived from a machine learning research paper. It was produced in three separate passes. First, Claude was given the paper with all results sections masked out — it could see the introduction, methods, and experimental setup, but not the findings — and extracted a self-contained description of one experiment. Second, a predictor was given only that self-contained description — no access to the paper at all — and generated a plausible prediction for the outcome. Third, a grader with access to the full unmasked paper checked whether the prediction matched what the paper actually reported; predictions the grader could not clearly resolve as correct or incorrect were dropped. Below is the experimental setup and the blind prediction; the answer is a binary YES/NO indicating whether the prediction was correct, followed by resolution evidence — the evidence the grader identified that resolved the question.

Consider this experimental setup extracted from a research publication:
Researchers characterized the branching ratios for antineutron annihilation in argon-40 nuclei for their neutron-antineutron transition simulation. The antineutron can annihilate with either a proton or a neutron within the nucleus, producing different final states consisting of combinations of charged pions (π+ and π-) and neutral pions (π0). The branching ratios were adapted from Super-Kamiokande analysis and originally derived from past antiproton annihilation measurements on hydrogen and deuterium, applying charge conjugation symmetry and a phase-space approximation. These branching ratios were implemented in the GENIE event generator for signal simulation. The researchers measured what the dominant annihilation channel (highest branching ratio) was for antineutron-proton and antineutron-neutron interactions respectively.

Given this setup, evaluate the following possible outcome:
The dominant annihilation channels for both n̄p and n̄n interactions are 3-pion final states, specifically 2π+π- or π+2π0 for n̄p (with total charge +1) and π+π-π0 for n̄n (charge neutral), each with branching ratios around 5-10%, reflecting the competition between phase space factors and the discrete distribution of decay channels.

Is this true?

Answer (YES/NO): NO